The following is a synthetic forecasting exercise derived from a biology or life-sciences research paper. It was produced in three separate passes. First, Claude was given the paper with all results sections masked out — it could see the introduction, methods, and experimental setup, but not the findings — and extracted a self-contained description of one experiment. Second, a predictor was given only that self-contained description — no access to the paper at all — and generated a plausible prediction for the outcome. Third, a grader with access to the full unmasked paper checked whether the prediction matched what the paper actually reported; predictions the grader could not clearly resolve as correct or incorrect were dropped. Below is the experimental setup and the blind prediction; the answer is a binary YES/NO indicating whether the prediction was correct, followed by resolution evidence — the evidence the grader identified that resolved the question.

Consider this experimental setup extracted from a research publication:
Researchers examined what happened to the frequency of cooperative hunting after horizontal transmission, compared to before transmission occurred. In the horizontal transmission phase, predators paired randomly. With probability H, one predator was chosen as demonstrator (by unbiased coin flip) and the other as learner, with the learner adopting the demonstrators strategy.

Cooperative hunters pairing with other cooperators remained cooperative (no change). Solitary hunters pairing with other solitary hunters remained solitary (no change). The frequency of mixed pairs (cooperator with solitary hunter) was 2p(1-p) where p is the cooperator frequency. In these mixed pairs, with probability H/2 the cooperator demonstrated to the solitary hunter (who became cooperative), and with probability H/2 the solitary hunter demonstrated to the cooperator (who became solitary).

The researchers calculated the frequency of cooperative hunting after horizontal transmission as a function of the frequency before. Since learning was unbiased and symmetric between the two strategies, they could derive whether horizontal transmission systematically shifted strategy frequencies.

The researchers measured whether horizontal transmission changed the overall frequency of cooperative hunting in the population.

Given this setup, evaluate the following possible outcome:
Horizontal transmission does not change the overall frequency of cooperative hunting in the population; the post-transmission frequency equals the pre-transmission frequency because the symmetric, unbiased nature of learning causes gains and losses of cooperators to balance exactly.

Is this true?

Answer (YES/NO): YES